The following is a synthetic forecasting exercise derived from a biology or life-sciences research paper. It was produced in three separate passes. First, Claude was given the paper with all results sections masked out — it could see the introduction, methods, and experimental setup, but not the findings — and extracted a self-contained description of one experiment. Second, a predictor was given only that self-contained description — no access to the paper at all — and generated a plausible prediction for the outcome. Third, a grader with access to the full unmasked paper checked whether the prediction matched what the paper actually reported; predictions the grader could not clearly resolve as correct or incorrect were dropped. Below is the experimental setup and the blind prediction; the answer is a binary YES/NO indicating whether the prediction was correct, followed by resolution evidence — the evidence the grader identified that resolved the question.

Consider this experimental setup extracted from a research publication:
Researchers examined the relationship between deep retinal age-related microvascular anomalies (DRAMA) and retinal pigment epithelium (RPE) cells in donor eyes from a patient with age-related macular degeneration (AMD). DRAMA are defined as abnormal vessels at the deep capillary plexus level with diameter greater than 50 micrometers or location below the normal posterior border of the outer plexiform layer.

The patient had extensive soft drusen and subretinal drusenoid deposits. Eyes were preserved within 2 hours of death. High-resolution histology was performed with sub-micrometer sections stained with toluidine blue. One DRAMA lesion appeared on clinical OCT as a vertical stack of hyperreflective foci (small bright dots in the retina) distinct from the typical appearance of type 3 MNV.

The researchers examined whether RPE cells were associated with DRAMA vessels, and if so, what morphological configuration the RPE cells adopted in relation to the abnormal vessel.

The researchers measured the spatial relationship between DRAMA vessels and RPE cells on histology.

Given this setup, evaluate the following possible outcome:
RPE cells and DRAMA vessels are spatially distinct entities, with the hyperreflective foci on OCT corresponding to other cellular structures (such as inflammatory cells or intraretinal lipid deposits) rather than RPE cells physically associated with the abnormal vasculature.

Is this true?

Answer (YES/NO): NO